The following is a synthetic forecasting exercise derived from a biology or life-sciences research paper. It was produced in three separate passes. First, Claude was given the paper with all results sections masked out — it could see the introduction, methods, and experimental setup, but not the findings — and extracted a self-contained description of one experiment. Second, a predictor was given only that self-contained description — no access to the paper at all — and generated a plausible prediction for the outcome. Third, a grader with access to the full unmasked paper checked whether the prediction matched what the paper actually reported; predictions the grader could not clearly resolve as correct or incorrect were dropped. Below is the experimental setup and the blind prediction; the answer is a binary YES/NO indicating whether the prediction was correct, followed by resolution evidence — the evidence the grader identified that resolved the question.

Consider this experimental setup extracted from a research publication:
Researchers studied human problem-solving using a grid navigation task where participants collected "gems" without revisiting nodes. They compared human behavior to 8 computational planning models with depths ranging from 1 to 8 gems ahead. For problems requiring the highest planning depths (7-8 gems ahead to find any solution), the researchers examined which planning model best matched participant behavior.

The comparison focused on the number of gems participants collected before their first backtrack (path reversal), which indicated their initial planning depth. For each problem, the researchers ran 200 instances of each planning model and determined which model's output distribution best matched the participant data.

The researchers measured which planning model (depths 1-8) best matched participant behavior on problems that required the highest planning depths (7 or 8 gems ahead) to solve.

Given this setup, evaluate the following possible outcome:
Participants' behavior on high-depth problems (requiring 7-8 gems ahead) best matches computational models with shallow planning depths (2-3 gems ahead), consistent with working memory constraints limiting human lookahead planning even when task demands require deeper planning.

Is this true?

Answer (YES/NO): NO